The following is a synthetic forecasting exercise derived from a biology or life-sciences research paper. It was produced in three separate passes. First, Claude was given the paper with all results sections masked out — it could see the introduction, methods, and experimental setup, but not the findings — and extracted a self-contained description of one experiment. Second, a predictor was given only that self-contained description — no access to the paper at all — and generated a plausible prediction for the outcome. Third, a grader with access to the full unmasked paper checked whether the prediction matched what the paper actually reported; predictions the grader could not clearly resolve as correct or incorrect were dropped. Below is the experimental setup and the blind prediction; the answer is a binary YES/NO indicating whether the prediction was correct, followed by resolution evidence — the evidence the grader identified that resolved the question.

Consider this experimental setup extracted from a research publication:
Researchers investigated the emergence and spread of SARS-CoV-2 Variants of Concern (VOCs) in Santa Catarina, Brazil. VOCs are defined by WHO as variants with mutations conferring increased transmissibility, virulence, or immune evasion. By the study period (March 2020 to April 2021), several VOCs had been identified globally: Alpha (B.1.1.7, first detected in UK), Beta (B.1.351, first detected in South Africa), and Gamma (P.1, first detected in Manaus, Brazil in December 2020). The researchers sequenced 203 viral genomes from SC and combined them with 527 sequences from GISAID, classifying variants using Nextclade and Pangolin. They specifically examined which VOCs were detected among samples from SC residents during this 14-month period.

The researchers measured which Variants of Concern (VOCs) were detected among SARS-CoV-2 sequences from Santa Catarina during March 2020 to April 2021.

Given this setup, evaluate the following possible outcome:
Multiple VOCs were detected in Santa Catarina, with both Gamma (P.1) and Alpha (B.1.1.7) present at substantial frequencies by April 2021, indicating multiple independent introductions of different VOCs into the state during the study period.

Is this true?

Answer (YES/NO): NO